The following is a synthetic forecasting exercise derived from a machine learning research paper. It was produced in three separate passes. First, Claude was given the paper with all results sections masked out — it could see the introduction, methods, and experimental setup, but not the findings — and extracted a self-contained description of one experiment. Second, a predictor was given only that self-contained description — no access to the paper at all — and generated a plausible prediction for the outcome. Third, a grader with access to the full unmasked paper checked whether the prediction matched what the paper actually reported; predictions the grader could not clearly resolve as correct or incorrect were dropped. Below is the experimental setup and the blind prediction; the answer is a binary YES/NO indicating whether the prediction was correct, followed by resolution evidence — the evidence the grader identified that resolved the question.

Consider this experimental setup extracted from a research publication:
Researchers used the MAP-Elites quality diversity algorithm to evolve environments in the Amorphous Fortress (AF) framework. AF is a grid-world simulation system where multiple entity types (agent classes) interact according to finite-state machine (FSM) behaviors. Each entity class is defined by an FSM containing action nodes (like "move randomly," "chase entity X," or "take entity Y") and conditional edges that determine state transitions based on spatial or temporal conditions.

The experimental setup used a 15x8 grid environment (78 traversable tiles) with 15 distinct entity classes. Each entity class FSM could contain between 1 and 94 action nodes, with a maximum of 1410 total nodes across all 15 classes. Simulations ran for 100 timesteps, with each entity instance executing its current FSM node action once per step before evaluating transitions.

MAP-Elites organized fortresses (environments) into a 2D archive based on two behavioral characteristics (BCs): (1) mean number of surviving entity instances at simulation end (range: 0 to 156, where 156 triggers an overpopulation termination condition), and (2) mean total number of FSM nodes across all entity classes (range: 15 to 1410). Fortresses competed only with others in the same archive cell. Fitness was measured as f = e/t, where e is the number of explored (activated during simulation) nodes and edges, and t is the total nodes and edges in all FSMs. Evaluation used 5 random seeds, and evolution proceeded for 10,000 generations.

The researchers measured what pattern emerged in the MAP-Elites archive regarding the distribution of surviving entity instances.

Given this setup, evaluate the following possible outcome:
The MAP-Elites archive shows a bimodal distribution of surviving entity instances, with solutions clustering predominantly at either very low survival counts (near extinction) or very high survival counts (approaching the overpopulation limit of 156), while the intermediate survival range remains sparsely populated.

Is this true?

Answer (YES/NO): NO